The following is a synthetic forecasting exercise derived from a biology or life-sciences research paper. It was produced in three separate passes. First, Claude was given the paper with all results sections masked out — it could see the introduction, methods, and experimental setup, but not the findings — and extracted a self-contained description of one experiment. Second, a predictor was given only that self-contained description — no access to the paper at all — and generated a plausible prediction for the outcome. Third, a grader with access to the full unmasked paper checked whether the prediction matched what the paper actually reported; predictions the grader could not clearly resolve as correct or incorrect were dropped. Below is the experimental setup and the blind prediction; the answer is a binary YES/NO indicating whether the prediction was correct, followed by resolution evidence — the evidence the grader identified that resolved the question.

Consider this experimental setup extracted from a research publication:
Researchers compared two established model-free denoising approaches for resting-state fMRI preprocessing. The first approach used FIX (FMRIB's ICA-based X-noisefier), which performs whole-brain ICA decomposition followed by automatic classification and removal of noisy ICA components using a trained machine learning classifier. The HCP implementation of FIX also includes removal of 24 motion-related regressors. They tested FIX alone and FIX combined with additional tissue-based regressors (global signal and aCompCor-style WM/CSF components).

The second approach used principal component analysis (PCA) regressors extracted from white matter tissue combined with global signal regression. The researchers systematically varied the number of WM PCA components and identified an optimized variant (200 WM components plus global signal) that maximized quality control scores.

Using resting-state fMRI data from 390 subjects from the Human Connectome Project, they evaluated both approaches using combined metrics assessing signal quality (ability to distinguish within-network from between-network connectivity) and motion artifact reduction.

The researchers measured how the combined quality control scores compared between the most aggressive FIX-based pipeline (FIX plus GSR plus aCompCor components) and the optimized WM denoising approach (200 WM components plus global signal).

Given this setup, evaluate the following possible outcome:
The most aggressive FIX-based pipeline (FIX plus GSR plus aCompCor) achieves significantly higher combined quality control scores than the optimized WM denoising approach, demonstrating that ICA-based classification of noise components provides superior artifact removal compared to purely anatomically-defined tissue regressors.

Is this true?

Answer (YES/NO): NO